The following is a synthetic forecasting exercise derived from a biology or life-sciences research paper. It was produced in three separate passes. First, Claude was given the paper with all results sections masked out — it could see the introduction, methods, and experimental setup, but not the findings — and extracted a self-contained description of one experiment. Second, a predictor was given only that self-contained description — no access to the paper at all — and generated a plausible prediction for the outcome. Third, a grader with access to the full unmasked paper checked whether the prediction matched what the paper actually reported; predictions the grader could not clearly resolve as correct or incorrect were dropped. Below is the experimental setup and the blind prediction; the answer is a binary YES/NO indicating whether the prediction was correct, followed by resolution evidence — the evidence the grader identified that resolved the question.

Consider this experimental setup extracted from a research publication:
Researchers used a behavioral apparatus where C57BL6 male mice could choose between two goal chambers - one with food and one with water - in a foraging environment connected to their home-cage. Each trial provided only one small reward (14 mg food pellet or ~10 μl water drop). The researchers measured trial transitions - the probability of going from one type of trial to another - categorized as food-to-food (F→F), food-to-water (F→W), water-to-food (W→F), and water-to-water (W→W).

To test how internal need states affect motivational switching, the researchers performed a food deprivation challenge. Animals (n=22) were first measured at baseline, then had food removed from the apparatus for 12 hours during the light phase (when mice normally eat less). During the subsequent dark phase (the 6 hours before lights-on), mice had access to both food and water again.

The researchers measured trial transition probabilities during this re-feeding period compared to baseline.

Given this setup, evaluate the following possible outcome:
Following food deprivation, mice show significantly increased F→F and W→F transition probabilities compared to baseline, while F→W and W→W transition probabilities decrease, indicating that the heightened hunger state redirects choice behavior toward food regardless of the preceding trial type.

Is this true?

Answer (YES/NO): NO